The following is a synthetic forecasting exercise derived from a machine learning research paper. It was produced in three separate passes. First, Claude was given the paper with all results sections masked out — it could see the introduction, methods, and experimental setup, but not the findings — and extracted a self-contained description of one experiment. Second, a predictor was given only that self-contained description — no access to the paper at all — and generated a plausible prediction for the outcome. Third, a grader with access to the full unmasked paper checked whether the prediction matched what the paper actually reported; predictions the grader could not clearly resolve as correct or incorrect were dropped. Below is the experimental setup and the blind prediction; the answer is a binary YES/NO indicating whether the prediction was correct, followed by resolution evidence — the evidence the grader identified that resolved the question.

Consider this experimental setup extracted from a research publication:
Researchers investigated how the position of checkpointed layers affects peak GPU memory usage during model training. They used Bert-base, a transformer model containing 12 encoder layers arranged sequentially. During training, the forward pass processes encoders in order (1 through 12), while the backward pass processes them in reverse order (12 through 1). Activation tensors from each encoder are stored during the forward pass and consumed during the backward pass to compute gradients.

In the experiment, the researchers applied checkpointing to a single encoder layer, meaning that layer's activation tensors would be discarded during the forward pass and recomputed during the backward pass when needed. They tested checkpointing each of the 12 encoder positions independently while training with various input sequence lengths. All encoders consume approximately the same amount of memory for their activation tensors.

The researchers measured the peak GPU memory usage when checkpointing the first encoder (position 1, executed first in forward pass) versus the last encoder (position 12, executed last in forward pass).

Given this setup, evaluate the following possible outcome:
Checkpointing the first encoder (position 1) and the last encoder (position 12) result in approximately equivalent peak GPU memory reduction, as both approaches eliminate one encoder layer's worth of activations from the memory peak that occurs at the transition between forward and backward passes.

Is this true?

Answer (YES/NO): NO